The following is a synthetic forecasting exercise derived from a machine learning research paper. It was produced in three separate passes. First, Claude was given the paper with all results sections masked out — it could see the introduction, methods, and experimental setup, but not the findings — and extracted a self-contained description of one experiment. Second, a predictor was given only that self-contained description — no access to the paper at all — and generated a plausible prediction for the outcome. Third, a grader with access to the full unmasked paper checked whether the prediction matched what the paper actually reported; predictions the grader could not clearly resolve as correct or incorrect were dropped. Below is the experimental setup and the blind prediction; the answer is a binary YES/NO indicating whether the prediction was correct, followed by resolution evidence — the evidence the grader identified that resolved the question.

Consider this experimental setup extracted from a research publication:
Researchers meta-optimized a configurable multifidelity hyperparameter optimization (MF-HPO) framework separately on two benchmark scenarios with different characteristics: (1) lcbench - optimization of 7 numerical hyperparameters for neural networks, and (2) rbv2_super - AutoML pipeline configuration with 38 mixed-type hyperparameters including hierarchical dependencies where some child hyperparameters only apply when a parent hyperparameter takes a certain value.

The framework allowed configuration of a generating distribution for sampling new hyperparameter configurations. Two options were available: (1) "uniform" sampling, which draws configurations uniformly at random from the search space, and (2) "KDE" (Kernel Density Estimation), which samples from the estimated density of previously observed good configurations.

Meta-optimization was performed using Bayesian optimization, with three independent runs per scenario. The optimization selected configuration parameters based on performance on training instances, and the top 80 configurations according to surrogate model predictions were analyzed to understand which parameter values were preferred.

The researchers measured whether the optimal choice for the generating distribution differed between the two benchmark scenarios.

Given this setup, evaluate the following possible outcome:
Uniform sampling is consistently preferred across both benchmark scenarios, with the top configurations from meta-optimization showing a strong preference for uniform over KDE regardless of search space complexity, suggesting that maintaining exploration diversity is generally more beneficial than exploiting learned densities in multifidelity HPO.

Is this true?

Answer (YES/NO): NO